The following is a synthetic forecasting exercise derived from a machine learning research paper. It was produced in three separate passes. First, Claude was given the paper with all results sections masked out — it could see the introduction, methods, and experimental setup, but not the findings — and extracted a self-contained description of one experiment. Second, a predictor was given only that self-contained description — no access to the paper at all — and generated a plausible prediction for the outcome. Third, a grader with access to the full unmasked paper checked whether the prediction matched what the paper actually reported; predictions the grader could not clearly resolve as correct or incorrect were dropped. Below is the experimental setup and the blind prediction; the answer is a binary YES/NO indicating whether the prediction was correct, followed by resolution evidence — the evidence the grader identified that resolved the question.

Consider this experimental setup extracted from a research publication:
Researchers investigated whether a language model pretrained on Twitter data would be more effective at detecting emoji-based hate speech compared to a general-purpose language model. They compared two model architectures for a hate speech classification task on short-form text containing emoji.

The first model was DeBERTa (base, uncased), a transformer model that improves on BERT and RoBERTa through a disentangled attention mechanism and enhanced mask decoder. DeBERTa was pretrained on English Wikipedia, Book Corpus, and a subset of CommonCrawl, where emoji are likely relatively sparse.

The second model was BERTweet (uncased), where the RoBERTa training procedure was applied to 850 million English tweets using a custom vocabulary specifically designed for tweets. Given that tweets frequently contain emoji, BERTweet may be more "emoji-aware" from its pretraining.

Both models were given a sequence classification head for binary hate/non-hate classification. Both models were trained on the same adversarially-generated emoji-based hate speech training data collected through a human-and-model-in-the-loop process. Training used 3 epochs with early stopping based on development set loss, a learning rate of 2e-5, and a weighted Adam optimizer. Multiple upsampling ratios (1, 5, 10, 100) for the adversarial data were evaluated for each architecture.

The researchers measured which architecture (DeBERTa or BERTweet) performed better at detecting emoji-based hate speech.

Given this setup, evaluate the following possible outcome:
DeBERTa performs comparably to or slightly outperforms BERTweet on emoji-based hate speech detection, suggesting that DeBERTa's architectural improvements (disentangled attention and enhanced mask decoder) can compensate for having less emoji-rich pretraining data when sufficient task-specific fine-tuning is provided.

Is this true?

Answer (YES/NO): NO